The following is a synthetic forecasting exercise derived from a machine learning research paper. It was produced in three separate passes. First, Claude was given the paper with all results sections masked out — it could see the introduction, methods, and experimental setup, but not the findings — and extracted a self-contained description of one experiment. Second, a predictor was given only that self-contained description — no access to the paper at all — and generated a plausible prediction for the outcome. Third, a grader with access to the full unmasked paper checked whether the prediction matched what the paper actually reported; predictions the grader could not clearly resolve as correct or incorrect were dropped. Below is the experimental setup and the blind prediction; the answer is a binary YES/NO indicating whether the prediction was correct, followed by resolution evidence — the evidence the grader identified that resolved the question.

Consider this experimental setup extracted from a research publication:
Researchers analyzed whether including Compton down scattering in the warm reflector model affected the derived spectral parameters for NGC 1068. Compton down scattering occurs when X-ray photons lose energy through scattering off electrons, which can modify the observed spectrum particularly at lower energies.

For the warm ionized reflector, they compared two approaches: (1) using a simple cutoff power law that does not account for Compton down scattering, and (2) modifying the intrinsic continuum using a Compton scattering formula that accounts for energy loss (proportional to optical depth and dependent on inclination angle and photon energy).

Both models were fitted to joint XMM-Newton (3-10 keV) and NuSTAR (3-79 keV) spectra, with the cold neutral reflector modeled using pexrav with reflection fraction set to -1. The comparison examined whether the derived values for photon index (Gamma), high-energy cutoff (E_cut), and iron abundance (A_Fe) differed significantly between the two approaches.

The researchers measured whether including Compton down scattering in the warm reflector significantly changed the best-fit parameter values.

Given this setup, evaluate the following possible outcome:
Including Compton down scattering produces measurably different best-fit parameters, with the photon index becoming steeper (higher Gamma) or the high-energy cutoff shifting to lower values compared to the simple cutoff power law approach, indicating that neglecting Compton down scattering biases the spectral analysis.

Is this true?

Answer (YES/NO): NO